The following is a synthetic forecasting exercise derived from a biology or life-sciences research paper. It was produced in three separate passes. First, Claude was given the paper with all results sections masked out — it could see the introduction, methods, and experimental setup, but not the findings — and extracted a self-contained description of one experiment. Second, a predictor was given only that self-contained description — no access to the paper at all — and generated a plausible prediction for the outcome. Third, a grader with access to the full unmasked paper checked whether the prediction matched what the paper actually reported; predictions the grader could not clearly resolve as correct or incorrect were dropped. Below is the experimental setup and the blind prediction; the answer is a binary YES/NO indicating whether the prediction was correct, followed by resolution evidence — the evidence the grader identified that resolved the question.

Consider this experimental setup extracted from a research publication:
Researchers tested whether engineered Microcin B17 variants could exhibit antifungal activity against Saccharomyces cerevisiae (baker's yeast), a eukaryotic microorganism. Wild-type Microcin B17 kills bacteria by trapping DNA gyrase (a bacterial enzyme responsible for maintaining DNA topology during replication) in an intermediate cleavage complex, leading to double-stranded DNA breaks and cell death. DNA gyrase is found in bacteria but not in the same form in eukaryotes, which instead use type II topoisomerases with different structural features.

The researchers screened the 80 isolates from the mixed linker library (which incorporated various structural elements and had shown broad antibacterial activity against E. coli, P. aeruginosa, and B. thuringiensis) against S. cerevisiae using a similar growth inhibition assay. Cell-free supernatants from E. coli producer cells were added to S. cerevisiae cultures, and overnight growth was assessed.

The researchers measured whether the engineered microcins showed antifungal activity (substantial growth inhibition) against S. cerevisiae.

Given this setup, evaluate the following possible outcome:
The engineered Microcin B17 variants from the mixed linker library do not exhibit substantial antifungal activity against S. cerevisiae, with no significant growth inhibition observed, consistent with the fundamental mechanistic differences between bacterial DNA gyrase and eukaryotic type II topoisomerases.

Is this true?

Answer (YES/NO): NO